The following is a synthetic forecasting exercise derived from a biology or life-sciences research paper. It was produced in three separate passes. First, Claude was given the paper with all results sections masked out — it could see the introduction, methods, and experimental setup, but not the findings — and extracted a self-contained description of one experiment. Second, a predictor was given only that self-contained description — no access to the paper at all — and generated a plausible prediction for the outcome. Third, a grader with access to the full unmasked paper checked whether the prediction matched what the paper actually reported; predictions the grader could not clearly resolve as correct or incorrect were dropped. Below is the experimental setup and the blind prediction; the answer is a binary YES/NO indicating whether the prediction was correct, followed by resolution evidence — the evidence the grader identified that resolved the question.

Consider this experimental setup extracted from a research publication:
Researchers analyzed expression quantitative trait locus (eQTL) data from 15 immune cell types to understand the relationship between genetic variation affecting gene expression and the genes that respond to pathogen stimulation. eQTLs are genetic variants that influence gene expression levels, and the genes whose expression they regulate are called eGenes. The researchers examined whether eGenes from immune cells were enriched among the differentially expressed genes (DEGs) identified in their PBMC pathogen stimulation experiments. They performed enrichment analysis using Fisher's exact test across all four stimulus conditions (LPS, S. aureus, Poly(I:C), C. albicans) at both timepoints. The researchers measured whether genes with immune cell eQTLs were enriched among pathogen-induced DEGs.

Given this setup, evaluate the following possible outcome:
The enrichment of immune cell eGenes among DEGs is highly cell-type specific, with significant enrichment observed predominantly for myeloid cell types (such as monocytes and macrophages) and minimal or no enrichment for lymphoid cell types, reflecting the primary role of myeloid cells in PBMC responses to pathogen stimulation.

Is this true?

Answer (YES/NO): NO